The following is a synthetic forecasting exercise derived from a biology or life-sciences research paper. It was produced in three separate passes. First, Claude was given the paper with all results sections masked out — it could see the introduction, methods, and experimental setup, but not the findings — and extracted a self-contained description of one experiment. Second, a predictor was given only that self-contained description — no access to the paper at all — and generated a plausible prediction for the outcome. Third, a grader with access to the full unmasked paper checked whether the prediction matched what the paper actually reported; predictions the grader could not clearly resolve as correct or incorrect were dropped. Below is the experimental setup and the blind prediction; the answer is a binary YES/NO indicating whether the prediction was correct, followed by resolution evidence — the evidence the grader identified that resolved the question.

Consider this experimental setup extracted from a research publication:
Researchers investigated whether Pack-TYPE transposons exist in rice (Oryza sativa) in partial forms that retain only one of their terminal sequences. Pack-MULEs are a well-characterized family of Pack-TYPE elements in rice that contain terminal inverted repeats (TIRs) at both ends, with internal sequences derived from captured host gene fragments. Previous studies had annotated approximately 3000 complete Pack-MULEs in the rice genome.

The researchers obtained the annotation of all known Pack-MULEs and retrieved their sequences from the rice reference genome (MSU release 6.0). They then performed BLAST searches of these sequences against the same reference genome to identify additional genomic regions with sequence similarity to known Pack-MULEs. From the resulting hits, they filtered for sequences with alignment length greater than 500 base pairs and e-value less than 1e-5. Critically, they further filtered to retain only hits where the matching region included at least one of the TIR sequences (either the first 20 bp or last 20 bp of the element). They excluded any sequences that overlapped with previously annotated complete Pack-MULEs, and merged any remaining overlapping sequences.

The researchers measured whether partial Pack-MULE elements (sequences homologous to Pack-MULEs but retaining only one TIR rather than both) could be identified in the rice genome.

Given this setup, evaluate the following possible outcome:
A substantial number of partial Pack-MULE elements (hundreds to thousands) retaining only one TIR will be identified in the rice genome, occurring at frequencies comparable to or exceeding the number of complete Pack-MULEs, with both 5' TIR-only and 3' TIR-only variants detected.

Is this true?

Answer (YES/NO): NO